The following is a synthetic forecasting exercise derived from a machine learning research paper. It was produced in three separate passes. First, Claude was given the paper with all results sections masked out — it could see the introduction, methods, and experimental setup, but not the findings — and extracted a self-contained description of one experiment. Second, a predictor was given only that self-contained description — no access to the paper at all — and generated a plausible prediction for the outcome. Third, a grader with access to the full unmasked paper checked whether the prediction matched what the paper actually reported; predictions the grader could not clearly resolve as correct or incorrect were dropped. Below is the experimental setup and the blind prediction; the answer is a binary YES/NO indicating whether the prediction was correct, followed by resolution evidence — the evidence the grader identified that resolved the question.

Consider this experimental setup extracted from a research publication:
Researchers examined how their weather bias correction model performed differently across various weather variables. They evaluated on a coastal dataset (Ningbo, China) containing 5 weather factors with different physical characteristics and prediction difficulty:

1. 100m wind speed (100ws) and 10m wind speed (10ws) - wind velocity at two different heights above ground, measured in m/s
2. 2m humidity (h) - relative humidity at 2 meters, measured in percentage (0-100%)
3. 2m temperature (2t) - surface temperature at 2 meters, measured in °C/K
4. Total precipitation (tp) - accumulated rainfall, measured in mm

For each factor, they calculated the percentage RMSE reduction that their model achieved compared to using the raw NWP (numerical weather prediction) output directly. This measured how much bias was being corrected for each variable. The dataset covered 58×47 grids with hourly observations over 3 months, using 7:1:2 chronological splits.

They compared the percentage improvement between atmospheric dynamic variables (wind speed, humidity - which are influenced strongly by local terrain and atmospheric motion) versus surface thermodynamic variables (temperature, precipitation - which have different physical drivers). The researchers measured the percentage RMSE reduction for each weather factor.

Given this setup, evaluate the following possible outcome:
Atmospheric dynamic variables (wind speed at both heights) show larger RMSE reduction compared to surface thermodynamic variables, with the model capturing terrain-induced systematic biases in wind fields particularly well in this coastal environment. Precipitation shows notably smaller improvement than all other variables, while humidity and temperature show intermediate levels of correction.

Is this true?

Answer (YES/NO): NO